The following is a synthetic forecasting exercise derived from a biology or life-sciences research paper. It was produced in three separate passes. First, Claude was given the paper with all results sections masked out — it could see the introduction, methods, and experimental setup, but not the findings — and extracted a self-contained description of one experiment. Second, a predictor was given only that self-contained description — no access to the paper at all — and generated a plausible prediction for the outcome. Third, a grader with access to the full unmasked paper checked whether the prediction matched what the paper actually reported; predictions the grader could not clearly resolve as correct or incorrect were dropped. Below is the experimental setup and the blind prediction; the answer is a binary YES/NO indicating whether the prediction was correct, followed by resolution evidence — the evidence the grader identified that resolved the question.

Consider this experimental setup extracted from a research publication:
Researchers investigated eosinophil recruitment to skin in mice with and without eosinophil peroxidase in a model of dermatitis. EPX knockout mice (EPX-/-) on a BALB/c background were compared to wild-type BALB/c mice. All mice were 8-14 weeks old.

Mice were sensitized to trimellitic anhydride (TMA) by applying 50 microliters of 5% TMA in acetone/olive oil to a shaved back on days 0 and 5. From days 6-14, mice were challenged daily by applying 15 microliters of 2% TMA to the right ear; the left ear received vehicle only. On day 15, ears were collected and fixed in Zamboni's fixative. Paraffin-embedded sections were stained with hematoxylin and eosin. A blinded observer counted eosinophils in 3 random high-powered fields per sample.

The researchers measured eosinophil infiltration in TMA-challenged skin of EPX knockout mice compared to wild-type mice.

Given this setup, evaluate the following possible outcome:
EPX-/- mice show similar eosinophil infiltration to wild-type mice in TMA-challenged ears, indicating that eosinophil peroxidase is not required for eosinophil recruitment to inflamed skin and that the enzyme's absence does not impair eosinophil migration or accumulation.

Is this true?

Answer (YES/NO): NO